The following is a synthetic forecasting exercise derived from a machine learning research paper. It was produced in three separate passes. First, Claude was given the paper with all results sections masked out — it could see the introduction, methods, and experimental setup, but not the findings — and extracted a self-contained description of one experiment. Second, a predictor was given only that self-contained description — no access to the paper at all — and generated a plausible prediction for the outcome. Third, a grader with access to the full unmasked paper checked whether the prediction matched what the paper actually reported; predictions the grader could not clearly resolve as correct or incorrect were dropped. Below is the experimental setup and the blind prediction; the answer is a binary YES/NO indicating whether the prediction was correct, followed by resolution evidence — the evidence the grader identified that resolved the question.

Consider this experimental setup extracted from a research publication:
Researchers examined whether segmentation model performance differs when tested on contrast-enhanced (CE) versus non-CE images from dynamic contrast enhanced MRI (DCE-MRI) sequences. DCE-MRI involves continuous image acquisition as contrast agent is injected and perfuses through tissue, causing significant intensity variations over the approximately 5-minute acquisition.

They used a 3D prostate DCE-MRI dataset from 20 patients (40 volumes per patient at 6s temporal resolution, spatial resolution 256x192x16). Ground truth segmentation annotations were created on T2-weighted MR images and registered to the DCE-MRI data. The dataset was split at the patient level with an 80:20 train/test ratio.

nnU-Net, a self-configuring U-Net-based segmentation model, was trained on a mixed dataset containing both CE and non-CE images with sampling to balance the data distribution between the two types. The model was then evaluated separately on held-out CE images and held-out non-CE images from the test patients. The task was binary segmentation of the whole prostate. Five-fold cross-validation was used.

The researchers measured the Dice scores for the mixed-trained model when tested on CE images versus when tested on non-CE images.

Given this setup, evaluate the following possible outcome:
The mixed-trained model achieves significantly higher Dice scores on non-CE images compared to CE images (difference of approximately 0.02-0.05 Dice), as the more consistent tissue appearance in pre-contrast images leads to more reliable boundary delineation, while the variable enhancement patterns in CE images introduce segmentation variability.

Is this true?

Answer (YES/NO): NO